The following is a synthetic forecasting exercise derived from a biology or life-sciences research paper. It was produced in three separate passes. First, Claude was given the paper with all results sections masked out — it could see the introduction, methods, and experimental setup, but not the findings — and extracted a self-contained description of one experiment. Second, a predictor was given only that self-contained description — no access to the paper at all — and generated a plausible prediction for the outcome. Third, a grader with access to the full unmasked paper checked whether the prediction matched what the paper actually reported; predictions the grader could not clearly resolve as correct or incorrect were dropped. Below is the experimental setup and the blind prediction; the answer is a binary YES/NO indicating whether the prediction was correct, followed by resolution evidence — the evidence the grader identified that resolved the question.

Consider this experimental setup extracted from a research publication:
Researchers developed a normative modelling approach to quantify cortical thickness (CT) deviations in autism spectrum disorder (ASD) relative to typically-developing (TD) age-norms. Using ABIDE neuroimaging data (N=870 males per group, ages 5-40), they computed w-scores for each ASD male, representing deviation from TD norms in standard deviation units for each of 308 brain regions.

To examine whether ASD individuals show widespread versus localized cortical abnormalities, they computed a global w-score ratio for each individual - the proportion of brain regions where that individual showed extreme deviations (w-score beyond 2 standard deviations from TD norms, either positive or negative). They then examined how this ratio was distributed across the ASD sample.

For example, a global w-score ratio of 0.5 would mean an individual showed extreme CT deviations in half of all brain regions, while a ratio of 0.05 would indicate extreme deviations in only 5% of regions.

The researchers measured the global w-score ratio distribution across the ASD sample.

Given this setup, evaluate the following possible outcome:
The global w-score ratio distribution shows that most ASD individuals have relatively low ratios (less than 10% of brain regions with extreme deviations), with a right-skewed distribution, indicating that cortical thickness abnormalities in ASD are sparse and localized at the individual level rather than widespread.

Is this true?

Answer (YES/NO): YES